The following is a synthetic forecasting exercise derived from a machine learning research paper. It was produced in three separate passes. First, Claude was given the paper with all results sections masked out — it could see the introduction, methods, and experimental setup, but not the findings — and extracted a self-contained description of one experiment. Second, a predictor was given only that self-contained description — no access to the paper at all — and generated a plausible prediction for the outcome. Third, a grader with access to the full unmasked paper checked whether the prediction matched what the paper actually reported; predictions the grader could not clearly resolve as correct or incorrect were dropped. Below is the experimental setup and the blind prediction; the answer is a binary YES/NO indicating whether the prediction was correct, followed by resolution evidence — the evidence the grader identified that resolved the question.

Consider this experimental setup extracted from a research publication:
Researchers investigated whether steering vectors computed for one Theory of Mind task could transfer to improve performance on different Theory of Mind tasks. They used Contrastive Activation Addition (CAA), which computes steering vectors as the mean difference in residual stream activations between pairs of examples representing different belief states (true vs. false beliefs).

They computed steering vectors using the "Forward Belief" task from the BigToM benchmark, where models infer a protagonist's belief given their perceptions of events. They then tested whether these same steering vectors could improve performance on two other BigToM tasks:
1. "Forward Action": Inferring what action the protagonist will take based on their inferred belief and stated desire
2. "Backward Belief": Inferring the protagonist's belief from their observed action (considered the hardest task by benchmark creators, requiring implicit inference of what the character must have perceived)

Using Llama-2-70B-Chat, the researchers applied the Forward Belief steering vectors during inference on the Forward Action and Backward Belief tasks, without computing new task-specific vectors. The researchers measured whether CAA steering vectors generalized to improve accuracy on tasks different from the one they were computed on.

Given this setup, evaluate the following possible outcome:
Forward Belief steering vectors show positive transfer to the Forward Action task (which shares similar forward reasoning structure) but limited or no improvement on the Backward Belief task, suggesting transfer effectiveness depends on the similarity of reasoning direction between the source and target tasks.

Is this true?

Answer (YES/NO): NO